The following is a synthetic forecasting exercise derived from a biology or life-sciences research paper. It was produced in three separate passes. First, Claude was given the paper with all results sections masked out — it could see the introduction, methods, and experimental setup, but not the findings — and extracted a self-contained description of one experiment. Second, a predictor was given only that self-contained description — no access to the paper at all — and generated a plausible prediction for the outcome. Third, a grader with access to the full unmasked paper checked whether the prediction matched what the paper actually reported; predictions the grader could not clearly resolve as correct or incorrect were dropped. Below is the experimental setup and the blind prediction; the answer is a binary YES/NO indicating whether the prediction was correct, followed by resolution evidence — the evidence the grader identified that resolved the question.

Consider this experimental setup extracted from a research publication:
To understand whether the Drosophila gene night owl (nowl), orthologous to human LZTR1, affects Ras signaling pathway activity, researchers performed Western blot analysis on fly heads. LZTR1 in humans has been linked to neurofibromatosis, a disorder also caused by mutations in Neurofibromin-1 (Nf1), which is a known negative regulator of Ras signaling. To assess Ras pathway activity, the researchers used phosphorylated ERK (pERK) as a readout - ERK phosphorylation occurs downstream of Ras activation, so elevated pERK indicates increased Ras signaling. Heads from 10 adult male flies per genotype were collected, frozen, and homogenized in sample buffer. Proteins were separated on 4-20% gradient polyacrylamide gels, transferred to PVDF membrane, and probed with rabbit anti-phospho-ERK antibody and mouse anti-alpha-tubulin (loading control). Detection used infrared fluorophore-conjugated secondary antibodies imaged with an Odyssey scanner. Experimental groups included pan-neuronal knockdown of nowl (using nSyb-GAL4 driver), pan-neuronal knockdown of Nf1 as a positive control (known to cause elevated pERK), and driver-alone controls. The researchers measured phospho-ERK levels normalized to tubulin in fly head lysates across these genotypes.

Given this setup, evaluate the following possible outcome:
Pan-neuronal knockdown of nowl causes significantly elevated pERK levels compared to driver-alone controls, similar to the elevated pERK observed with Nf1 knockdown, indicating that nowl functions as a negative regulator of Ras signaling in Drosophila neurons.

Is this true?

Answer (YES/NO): YES